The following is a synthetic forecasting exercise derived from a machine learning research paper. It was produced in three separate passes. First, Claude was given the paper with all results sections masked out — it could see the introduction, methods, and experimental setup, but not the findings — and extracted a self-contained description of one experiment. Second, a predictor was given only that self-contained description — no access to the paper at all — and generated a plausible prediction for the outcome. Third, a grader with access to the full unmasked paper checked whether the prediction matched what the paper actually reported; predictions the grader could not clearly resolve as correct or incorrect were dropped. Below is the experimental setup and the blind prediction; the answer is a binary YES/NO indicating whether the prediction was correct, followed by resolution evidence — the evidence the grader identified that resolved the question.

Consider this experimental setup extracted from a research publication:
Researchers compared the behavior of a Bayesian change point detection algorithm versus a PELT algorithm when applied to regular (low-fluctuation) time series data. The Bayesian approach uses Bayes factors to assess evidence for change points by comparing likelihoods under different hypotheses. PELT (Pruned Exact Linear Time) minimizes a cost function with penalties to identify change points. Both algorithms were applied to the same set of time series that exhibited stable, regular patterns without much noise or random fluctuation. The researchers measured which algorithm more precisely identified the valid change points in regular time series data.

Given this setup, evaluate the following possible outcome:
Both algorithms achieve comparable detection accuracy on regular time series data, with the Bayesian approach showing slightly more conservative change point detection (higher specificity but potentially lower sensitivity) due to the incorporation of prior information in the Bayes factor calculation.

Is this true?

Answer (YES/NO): NO